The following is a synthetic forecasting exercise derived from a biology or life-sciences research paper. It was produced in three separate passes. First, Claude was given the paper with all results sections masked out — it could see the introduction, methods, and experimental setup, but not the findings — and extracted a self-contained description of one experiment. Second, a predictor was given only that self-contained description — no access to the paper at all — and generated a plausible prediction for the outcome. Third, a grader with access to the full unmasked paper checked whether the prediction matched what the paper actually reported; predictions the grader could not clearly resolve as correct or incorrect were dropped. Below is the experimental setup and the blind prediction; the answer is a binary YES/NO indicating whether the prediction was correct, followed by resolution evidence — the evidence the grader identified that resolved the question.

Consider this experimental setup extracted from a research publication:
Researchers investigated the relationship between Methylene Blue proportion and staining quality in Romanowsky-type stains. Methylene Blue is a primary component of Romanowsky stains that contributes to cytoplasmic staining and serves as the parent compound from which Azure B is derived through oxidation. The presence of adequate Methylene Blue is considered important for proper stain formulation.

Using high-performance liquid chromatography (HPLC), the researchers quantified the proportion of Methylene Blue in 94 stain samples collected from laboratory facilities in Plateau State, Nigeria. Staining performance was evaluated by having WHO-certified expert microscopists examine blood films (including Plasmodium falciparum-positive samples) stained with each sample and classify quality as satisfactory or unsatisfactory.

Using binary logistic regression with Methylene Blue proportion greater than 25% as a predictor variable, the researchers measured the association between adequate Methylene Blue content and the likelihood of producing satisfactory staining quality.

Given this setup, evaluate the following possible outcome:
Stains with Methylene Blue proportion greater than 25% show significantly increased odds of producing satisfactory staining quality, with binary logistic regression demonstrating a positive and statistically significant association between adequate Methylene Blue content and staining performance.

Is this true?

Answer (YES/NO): NO